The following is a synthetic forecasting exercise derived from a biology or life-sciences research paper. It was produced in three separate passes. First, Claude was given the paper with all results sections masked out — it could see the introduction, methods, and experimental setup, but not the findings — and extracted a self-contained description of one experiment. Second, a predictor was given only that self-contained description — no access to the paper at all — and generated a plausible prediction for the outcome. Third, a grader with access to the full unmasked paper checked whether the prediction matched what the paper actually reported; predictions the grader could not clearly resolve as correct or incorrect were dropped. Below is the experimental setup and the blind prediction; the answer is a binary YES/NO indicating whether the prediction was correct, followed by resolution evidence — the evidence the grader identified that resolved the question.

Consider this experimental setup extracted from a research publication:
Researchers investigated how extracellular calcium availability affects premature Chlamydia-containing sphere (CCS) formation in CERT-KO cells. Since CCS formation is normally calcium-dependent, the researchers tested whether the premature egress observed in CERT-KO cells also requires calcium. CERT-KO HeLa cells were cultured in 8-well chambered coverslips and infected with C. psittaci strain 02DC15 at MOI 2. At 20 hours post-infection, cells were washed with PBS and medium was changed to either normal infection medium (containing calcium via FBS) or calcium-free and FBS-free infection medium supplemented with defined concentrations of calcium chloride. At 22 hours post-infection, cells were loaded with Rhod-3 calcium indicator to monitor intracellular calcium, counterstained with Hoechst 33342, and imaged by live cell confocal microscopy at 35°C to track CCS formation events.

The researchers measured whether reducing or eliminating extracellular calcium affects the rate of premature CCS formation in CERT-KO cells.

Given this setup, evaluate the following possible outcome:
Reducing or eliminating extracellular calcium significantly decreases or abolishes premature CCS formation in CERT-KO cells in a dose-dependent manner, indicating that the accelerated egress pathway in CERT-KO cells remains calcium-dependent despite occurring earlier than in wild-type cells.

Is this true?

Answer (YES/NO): YES